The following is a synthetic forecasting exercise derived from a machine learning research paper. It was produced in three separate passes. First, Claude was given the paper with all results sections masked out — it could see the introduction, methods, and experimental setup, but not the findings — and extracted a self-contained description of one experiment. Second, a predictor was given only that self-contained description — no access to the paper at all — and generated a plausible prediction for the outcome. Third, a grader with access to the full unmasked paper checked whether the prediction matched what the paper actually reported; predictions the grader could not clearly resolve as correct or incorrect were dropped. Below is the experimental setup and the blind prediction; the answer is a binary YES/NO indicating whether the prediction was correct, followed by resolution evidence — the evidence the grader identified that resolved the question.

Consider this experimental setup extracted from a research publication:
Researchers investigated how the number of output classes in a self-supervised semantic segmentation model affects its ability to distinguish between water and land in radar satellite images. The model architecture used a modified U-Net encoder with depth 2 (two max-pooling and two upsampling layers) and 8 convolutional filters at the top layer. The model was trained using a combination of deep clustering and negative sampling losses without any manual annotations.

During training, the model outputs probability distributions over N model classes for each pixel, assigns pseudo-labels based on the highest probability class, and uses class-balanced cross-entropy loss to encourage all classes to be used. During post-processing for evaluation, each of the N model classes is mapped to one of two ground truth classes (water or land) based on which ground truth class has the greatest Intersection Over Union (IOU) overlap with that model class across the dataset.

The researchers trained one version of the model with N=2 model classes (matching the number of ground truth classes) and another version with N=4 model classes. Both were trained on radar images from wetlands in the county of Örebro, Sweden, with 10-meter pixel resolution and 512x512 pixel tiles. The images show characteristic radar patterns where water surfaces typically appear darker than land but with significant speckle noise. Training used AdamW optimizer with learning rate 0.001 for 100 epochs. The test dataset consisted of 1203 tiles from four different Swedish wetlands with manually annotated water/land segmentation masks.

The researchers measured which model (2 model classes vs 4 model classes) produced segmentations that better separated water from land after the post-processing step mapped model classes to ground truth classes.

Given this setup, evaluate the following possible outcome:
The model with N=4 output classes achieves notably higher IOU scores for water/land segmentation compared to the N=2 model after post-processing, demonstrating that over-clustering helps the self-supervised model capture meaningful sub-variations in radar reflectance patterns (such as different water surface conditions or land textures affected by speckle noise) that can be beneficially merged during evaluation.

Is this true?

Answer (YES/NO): YES